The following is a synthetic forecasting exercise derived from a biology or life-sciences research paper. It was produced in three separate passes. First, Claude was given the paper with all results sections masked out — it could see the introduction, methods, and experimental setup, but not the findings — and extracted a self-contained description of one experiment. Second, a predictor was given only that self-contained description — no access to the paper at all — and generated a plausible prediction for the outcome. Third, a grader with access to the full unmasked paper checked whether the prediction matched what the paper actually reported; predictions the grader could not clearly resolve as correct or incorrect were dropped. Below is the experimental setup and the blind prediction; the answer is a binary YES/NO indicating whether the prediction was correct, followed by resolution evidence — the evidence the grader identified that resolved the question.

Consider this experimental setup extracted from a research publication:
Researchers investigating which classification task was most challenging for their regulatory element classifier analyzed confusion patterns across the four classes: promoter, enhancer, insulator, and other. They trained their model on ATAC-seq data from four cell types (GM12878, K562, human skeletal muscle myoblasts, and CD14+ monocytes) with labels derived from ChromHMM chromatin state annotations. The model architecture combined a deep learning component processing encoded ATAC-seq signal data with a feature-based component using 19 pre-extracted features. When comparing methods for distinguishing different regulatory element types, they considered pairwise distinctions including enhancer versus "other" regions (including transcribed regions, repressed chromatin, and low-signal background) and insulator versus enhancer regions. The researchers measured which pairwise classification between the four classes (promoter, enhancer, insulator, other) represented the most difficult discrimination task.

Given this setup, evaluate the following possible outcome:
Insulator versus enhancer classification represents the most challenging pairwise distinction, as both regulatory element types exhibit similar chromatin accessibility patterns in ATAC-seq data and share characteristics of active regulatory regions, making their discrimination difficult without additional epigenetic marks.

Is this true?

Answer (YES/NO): NO